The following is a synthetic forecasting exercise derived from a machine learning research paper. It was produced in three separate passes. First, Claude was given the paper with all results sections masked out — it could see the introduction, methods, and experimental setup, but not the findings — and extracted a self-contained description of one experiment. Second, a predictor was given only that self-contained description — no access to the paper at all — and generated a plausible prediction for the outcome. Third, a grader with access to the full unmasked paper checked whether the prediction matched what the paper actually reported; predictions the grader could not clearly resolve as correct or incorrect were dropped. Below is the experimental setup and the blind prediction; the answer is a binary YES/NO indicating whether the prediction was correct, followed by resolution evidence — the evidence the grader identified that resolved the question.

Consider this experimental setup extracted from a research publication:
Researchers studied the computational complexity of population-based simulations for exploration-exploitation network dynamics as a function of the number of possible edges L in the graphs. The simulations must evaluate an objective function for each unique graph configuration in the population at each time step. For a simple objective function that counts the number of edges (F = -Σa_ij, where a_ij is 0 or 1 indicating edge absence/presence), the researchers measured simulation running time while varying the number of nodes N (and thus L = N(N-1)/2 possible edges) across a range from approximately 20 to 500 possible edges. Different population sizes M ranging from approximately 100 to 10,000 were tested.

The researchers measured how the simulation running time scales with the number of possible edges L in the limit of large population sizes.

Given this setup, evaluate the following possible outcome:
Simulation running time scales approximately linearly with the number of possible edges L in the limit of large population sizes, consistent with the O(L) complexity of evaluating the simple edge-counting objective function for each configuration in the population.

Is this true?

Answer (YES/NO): YES